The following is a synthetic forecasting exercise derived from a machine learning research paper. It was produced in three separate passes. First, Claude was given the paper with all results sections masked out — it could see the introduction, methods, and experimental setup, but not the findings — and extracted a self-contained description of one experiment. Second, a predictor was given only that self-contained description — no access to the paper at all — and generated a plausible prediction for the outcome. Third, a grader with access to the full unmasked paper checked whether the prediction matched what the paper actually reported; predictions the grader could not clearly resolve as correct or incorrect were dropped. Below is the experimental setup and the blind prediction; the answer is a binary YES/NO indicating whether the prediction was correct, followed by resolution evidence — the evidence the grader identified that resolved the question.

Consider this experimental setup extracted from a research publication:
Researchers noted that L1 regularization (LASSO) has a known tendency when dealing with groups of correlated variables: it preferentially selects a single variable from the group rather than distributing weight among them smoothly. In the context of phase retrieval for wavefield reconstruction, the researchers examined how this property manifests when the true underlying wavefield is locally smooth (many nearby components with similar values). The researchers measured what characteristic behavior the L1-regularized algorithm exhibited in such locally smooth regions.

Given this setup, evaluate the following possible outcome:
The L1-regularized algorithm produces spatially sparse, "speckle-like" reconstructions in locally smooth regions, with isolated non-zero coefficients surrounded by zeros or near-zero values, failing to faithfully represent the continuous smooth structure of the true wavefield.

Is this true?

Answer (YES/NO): YES